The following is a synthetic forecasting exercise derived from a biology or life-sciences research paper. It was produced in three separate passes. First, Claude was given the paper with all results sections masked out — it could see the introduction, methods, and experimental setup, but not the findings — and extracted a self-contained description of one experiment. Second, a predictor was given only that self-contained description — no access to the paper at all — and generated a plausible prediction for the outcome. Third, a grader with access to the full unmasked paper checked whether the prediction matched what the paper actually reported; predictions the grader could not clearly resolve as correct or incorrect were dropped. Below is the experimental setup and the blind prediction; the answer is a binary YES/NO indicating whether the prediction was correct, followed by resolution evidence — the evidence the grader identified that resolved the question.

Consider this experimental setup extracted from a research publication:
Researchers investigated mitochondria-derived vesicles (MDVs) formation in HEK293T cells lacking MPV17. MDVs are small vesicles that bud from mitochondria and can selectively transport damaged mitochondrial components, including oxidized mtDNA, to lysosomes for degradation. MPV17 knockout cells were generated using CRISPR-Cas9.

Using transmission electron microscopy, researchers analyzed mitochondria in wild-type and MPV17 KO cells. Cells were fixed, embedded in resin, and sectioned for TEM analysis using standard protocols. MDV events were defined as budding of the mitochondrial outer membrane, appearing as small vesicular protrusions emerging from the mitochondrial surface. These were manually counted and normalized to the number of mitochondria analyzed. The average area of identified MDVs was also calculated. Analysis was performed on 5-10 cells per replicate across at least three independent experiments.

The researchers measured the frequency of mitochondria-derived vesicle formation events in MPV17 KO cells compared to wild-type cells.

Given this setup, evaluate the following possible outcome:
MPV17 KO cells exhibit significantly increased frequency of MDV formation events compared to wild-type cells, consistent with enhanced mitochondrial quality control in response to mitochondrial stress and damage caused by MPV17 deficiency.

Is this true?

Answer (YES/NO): YES